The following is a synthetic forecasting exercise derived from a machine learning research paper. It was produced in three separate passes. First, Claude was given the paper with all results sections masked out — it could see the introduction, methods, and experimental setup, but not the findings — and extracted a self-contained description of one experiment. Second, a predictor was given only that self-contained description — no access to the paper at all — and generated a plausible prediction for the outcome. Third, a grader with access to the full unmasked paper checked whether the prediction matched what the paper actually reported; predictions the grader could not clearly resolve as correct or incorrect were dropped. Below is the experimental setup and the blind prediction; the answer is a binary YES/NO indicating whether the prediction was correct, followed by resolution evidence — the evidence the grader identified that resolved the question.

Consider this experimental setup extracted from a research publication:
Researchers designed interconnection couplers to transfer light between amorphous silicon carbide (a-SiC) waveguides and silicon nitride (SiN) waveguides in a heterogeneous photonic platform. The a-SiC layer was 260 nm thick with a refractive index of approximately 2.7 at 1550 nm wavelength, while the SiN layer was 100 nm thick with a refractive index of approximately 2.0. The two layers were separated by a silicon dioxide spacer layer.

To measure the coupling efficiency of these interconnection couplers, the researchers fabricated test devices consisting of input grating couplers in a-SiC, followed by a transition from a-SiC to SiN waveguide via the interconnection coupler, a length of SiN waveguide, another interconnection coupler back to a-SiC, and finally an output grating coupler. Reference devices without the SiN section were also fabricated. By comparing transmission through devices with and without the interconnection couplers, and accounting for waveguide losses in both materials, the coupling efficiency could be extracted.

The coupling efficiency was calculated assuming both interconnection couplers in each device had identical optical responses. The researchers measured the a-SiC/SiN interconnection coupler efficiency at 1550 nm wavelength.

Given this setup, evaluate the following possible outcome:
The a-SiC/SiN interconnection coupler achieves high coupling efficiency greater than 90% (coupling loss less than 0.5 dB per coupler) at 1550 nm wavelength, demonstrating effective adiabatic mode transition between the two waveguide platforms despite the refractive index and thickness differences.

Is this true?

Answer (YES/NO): YES